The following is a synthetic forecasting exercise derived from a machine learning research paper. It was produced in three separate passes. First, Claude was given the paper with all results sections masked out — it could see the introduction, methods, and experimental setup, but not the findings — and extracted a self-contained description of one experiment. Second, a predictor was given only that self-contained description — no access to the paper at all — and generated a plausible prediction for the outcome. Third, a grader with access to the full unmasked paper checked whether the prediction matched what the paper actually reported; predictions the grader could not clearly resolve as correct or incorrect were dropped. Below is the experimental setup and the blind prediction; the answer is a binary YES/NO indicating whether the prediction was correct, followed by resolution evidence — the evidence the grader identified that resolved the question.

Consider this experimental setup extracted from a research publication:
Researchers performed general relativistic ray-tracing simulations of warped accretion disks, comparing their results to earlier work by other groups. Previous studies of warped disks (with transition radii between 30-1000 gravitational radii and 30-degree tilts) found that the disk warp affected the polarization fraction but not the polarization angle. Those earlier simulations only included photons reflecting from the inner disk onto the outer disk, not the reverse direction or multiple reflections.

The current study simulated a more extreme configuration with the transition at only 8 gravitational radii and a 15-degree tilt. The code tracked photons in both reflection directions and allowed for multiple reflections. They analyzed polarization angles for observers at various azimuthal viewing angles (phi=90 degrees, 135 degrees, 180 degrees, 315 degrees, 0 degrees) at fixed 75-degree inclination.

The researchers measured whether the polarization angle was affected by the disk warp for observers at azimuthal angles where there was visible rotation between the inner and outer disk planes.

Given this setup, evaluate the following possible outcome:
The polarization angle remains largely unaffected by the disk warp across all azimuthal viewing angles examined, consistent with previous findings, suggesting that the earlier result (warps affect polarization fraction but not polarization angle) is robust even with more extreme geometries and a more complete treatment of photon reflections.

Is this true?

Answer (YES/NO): NO